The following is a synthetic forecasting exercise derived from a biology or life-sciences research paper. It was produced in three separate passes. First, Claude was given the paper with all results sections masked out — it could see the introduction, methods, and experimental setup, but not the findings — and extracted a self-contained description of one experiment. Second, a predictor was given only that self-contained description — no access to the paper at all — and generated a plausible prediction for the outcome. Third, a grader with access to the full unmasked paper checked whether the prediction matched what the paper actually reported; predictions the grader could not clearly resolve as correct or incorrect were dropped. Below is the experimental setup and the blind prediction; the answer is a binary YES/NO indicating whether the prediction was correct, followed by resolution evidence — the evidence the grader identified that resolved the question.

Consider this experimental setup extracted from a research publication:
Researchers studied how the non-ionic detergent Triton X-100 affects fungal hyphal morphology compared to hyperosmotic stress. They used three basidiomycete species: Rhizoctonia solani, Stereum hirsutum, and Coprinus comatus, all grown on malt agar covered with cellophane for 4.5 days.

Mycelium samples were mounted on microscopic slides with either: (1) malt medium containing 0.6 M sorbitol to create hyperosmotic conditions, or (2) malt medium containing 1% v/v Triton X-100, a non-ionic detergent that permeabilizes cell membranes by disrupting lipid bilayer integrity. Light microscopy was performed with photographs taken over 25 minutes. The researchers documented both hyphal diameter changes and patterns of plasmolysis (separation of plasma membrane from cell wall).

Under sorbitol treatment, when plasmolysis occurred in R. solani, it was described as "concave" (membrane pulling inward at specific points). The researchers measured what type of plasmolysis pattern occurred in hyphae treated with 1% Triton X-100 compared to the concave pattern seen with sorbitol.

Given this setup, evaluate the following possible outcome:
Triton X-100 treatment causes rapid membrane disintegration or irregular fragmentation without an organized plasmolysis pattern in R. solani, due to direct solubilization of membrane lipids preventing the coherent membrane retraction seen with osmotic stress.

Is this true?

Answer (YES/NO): NO